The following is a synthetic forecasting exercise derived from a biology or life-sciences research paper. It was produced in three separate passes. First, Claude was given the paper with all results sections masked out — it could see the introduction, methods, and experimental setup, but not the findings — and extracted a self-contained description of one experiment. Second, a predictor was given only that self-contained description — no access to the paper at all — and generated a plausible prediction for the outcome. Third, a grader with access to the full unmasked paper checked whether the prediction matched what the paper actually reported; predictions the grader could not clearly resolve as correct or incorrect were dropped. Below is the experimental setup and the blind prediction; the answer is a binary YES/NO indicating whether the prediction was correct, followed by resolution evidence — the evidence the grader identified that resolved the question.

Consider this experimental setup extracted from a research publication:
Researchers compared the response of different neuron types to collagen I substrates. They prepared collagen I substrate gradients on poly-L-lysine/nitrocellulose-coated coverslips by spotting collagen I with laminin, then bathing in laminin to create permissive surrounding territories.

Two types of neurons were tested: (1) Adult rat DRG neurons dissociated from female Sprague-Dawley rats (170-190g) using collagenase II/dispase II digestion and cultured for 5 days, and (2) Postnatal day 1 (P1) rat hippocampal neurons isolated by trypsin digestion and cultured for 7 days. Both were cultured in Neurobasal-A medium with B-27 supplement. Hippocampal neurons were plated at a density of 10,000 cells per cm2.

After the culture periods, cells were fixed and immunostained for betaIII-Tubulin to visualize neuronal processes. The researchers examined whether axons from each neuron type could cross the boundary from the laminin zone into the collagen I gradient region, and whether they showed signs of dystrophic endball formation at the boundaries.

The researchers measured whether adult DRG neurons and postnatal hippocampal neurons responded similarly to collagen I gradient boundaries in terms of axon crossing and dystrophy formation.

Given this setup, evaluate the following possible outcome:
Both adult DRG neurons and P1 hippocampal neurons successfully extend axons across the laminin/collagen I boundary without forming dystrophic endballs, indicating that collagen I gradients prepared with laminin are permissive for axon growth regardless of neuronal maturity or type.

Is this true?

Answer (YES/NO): NO